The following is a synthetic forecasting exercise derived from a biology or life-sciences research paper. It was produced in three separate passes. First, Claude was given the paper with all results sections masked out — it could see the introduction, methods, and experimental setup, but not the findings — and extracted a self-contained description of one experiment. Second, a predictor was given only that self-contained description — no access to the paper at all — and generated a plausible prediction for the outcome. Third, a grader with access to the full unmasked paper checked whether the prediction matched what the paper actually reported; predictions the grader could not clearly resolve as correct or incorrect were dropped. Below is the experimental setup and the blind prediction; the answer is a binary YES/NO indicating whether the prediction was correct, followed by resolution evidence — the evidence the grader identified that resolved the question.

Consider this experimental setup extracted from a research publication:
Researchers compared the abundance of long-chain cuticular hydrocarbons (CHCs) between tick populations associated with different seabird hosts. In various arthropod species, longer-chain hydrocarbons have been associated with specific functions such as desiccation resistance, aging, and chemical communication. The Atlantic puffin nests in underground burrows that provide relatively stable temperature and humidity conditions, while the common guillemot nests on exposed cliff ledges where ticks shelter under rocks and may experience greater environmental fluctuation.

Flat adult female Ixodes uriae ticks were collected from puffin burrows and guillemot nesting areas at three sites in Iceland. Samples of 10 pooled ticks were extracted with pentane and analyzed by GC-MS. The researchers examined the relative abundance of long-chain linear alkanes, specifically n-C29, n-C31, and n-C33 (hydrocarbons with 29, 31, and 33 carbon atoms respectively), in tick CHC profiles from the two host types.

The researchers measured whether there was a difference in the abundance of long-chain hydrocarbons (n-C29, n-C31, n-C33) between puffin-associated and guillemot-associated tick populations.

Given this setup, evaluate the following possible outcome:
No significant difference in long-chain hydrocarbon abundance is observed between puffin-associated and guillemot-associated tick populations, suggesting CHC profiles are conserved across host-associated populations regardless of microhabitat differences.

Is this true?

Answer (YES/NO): NO